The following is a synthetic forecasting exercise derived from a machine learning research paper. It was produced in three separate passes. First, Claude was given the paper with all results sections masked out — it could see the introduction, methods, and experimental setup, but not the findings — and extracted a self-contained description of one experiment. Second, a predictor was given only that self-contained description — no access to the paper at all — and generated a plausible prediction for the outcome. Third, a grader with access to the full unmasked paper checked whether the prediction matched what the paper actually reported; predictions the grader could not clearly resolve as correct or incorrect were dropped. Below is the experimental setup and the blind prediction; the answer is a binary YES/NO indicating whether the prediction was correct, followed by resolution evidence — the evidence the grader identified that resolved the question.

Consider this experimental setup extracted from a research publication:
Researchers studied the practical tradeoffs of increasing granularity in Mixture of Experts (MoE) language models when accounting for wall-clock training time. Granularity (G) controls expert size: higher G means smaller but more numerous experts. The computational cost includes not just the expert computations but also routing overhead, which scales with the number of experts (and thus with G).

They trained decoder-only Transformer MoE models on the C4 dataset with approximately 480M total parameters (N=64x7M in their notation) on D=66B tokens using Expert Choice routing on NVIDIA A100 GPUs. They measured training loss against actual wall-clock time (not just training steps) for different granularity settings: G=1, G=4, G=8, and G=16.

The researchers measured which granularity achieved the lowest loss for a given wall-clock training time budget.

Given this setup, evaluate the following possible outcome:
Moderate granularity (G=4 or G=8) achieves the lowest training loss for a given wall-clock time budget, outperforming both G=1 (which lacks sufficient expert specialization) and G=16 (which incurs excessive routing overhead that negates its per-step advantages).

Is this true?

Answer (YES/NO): YES